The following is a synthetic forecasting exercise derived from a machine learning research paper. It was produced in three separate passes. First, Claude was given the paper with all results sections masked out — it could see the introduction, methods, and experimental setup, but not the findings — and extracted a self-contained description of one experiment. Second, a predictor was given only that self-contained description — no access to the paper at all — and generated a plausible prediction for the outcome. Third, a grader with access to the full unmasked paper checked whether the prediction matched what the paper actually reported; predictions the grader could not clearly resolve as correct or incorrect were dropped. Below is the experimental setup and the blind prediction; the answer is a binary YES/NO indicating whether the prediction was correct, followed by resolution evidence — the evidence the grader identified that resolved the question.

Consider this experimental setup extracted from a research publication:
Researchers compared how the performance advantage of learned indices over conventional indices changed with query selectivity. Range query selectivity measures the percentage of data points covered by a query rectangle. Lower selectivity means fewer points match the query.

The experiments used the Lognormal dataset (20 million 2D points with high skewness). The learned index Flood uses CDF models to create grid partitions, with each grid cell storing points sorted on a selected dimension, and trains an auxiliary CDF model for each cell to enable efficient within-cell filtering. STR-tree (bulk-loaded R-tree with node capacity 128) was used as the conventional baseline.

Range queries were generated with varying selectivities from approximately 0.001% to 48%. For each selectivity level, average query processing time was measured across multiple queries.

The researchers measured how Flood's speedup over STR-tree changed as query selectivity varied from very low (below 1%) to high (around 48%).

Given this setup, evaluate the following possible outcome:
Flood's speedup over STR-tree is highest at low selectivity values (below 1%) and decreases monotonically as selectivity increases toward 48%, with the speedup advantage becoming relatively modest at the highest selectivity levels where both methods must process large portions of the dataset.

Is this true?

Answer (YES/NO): YES